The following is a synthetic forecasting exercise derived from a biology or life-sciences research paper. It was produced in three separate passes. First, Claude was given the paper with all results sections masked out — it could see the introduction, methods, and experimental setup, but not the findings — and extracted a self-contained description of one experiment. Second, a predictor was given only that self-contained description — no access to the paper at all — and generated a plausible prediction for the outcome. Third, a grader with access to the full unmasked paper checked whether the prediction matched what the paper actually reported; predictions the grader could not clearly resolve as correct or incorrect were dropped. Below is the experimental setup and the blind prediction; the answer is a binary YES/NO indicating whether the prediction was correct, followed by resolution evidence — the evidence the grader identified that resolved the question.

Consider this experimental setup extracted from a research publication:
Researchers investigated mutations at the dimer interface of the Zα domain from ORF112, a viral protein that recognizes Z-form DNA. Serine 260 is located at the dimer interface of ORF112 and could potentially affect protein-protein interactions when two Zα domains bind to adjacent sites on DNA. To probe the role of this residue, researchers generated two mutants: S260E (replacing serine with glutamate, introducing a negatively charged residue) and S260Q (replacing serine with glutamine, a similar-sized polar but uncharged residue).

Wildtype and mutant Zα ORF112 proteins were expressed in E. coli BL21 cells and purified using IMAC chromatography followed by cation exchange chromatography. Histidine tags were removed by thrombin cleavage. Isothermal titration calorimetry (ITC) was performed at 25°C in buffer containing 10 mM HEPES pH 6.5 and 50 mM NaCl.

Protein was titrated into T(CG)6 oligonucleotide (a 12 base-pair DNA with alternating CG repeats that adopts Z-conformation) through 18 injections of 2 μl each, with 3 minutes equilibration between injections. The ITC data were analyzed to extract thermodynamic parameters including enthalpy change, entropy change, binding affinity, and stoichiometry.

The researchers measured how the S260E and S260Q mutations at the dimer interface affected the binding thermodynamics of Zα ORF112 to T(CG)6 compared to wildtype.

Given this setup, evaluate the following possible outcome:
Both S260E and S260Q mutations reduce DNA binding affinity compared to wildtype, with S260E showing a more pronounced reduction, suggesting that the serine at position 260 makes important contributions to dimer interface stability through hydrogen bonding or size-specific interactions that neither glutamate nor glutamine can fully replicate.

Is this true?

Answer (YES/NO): NO